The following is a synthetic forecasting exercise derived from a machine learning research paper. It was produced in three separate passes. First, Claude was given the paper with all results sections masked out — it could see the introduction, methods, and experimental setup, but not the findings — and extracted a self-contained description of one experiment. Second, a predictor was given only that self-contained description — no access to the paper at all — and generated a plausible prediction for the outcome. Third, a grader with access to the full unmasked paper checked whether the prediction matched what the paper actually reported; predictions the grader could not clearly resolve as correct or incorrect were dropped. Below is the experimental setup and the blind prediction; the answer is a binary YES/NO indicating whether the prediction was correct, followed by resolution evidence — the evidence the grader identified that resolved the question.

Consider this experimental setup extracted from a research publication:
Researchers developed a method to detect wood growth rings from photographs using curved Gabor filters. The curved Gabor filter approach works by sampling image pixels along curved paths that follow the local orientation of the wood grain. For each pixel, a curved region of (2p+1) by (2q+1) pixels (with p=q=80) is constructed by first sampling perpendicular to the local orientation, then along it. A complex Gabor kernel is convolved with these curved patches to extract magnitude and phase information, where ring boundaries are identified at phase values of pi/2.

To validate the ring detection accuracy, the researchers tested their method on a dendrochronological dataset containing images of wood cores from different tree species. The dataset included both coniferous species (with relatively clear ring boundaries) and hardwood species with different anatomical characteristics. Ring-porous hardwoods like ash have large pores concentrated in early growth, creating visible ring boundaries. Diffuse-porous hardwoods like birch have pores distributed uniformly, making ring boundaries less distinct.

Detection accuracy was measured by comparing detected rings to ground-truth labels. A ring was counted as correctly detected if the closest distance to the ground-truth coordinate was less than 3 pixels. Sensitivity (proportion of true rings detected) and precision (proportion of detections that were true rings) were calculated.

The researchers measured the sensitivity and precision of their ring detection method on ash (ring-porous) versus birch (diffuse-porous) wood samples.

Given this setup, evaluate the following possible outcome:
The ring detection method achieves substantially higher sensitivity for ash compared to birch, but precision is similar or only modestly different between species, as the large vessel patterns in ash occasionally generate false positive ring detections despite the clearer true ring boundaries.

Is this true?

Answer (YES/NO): NO